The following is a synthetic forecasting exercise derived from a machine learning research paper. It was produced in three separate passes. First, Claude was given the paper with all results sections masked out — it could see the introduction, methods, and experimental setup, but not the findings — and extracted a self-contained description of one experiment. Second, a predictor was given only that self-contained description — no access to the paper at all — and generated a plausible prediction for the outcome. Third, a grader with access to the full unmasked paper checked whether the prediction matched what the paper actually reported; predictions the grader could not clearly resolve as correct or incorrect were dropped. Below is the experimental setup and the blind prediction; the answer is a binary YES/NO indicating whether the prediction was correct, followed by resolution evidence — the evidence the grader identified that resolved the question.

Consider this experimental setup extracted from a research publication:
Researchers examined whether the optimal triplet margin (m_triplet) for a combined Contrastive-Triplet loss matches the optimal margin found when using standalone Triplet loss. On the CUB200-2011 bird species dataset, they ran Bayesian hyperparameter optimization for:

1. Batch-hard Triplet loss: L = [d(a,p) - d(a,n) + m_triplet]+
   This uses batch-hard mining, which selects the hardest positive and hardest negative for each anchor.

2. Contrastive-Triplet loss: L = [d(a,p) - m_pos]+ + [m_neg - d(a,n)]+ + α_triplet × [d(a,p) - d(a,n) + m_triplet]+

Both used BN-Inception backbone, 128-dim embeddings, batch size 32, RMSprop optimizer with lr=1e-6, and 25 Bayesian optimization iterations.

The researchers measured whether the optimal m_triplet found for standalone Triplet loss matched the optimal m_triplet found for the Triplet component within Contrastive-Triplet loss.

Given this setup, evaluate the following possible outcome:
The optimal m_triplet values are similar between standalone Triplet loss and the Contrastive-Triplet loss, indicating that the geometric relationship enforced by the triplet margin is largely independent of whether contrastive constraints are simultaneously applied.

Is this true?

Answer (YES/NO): NO